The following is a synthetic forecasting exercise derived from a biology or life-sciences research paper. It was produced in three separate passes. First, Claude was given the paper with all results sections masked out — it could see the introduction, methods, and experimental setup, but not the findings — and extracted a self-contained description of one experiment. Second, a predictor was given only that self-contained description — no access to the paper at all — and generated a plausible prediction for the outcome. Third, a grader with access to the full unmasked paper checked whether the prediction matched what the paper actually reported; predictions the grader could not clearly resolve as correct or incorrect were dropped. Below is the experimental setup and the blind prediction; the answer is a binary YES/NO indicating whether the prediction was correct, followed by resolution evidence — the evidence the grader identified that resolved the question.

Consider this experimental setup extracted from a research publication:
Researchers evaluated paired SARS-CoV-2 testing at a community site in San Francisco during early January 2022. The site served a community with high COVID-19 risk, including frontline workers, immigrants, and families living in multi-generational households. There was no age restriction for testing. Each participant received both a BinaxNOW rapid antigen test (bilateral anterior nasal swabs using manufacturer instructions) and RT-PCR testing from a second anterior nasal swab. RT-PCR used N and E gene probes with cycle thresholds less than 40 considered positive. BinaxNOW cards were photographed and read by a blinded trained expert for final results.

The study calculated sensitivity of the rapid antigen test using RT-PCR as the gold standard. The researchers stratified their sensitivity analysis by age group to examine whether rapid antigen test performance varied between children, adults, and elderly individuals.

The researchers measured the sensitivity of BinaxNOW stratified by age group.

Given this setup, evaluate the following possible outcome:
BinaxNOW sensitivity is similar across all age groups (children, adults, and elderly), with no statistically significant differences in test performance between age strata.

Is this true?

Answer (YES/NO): NO